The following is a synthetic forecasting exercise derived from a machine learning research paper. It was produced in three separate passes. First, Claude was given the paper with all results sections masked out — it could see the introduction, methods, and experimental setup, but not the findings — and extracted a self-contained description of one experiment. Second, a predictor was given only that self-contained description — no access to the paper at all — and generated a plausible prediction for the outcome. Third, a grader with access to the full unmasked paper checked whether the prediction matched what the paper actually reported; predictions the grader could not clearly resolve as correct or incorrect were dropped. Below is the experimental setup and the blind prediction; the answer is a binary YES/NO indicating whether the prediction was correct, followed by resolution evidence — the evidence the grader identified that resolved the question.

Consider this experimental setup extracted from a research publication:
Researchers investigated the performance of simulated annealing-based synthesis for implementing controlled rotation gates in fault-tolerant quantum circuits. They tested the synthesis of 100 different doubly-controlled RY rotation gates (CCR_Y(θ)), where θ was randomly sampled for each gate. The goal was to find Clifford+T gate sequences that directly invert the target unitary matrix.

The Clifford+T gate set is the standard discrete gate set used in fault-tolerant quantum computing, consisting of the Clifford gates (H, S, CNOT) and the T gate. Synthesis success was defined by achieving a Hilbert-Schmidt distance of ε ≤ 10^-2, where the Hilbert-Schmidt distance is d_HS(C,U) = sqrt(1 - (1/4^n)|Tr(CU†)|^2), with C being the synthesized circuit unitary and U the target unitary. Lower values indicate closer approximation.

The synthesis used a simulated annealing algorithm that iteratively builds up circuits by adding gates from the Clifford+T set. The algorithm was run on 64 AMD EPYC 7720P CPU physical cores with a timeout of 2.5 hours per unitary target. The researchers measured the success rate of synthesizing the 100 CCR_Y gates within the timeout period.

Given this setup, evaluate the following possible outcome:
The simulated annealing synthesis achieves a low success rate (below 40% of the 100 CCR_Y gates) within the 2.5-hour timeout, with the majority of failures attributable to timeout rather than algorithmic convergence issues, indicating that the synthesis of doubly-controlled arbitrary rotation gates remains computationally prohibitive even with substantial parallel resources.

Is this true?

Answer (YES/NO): YES